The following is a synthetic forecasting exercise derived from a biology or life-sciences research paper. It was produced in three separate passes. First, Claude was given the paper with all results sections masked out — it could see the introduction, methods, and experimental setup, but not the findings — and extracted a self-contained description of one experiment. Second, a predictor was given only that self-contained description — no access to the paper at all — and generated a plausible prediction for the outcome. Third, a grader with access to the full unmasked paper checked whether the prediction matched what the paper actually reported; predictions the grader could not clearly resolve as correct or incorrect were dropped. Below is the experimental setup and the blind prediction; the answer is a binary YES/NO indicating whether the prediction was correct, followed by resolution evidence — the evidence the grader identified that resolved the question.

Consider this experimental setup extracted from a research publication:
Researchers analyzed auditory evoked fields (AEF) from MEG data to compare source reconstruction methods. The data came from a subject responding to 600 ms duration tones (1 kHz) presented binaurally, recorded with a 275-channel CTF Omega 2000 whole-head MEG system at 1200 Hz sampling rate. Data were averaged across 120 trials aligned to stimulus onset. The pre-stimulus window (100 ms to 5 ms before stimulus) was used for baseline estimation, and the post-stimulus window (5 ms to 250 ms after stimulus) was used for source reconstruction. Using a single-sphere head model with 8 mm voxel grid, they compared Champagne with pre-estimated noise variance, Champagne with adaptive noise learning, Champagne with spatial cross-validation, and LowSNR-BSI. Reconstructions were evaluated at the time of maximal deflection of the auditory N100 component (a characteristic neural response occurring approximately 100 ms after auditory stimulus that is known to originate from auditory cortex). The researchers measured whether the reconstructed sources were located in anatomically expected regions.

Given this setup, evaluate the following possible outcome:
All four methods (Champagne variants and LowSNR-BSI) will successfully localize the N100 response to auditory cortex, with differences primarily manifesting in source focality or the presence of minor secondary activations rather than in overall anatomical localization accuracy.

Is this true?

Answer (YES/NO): YES